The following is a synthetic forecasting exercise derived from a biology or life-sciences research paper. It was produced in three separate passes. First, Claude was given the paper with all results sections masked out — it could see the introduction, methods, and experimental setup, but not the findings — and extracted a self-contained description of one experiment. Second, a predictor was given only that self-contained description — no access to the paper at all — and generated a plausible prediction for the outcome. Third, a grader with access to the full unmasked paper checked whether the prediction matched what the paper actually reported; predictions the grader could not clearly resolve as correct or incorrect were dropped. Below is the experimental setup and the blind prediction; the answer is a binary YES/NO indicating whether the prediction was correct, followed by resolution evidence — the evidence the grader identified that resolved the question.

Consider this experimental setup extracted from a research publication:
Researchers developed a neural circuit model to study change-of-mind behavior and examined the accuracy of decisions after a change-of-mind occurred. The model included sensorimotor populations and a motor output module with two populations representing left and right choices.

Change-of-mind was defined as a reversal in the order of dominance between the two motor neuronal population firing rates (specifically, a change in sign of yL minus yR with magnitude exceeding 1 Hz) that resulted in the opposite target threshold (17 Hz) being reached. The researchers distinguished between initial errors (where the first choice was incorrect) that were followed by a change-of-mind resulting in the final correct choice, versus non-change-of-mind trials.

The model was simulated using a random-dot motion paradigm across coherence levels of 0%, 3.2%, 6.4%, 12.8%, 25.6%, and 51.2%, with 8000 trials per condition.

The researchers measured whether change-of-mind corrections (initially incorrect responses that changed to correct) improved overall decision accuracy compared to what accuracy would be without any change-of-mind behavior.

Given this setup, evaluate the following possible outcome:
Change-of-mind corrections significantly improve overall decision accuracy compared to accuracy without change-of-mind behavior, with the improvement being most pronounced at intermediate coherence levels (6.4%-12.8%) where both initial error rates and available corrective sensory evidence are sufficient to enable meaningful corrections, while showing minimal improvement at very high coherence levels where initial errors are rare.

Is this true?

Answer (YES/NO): NO